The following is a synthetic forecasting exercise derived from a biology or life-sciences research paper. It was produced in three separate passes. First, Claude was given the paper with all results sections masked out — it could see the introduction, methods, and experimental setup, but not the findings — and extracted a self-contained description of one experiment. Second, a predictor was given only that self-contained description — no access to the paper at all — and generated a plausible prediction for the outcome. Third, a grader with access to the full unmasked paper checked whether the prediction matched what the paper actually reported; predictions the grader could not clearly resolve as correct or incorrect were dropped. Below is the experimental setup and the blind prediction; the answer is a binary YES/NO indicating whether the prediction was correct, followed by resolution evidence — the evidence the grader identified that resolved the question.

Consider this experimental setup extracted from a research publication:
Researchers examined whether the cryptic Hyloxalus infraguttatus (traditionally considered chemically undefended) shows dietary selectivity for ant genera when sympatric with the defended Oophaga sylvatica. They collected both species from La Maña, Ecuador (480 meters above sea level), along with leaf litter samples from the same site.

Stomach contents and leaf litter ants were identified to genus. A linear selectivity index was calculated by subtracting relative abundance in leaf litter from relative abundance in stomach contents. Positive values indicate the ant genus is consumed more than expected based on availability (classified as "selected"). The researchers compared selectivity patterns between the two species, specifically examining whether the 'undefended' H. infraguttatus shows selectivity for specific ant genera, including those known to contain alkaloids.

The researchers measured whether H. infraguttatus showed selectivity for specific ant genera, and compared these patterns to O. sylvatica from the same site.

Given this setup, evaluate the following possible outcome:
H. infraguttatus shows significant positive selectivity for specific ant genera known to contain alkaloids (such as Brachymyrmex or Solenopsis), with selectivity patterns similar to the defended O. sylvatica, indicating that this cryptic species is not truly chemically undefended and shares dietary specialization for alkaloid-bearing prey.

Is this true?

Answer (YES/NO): NO